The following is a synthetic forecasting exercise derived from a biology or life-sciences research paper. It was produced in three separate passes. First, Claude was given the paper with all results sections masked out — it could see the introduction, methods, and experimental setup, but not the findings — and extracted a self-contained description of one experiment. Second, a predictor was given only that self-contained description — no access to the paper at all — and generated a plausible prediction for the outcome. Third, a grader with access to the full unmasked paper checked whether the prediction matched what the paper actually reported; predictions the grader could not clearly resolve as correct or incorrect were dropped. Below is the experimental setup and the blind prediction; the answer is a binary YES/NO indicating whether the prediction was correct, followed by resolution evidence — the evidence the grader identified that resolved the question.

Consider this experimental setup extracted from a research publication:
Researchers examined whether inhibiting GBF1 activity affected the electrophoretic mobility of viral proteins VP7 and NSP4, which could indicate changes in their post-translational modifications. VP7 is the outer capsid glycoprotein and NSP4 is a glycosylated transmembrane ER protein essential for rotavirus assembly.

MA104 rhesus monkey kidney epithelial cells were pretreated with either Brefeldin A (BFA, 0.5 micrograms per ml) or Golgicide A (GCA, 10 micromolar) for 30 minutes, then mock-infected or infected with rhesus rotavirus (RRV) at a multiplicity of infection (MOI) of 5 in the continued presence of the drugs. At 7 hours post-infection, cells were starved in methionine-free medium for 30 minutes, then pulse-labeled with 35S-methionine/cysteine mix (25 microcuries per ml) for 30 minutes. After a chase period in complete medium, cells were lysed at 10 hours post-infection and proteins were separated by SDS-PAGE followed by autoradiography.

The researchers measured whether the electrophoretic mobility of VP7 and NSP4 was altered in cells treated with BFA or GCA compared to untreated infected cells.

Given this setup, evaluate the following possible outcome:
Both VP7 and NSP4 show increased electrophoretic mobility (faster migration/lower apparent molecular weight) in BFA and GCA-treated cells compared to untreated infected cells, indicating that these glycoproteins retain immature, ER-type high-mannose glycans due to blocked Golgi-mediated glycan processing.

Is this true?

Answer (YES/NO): NO